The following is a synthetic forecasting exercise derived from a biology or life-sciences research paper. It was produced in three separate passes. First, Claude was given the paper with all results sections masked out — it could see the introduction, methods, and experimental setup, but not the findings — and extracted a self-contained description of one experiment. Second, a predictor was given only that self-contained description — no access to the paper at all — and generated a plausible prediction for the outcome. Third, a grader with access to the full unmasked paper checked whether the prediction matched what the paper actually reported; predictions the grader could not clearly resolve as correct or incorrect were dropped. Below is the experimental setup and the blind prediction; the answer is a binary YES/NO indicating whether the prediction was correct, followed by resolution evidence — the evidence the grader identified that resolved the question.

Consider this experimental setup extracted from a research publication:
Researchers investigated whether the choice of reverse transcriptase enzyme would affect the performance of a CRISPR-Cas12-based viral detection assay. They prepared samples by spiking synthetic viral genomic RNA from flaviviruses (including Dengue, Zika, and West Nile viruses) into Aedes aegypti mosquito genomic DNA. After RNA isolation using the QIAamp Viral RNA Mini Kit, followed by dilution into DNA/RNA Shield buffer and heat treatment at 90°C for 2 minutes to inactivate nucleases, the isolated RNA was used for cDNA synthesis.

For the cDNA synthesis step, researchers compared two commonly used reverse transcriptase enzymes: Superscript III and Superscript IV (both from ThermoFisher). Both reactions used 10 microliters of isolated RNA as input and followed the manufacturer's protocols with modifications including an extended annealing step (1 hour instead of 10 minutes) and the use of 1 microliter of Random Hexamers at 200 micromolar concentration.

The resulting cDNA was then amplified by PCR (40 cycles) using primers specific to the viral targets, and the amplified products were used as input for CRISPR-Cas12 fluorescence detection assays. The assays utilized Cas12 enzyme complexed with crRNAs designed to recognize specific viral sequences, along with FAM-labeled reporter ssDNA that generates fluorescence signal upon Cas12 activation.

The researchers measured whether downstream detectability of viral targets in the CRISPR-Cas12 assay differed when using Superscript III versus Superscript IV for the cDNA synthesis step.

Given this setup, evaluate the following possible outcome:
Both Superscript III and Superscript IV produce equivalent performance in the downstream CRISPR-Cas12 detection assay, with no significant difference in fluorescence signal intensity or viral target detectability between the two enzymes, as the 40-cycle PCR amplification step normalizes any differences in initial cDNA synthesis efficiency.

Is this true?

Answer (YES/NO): YES